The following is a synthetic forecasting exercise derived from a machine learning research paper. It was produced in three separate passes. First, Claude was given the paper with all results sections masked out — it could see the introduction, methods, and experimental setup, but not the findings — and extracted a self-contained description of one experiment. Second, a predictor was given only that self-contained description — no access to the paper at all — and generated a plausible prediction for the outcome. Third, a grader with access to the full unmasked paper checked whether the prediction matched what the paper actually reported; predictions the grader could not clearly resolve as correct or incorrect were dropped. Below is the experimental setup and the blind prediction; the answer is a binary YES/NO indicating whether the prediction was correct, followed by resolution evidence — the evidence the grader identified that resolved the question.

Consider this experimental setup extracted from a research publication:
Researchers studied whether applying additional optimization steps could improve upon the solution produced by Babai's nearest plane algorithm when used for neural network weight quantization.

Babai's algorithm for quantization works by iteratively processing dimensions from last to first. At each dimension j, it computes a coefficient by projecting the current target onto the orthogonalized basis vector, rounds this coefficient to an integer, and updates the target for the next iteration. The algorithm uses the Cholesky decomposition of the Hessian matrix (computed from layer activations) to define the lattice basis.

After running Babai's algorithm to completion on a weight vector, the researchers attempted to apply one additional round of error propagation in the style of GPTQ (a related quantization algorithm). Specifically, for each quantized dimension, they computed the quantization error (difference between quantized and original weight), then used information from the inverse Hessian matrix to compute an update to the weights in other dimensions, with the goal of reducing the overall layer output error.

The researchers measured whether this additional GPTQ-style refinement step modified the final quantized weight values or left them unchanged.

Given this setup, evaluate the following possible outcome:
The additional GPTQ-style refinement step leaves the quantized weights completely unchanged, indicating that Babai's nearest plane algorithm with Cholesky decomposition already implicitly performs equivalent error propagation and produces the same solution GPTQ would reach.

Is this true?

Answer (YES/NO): YES